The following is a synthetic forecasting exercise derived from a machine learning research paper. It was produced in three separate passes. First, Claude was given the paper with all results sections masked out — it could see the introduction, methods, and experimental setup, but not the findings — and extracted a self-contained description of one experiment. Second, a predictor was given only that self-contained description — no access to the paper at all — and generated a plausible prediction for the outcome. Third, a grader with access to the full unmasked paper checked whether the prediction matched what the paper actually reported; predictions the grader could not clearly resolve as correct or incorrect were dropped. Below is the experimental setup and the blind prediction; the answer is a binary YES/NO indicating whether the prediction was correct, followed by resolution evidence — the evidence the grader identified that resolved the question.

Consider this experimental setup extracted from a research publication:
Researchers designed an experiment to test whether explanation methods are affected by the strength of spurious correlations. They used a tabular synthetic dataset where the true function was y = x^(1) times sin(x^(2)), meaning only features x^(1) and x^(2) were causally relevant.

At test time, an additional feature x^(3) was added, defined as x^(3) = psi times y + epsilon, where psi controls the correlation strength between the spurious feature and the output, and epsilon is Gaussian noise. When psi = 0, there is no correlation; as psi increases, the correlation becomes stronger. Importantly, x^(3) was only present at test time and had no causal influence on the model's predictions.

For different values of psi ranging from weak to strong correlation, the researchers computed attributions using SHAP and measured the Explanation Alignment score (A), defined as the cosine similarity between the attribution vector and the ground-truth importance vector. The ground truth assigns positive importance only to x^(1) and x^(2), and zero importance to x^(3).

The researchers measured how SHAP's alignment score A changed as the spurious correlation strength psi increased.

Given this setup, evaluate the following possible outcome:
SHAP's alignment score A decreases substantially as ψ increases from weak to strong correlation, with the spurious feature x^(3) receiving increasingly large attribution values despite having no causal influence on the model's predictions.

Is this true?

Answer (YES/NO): YES